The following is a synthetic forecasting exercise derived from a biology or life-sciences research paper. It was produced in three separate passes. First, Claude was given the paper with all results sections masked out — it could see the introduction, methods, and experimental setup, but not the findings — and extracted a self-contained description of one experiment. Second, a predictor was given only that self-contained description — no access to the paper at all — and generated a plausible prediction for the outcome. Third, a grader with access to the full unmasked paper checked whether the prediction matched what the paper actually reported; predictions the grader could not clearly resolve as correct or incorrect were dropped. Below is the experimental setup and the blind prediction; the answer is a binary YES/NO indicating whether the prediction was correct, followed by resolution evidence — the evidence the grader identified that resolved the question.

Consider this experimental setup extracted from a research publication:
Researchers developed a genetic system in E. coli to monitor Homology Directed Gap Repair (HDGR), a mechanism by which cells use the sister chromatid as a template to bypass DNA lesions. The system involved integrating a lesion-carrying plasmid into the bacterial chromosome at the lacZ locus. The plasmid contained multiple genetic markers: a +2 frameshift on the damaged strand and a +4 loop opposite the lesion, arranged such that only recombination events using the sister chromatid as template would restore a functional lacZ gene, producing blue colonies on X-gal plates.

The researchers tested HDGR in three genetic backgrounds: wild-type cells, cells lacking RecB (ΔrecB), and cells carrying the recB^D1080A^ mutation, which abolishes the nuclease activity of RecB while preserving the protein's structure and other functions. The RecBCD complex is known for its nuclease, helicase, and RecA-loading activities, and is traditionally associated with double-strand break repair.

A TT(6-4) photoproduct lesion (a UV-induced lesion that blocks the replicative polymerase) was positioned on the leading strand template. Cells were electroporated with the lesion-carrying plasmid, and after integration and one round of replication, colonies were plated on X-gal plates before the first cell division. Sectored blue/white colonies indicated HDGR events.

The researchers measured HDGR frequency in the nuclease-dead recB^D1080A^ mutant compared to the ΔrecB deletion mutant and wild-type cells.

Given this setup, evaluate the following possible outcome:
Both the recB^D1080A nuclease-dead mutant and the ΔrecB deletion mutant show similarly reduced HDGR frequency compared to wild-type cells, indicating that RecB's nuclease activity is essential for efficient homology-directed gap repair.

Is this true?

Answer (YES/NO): NO